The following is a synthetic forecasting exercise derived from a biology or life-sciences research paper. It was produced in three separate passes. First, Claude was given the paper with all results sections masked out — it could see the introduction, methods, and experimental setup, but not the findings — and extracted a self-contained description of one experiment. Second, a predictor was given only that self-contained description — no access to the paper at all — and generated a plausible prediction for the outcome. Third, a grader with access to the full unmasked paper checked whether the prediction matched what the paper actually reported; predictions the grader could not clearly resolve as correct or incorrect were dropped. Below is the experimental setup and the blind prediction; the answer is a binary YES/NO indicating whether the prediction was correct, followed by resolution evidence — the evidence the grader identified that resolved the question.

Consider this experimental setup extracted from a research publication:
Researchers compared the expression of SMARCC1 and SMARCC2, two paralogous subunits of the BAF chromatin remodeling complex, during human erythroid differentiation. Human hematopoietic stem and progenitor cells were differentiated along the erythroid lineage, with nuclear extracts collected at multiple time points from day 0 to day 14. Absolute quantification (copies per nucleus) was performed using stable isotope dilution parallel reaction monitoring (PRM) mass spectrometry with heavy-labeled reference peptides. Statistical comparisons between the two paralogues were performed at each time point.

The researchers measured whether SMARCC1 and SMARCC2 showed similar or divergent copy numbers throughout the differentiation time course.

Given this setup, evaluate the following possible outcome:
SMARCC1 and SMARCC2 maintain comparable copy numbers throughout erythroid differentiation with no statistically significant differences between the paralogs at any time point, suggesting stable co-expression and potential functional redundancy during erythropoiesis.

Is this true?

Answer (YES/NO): NO